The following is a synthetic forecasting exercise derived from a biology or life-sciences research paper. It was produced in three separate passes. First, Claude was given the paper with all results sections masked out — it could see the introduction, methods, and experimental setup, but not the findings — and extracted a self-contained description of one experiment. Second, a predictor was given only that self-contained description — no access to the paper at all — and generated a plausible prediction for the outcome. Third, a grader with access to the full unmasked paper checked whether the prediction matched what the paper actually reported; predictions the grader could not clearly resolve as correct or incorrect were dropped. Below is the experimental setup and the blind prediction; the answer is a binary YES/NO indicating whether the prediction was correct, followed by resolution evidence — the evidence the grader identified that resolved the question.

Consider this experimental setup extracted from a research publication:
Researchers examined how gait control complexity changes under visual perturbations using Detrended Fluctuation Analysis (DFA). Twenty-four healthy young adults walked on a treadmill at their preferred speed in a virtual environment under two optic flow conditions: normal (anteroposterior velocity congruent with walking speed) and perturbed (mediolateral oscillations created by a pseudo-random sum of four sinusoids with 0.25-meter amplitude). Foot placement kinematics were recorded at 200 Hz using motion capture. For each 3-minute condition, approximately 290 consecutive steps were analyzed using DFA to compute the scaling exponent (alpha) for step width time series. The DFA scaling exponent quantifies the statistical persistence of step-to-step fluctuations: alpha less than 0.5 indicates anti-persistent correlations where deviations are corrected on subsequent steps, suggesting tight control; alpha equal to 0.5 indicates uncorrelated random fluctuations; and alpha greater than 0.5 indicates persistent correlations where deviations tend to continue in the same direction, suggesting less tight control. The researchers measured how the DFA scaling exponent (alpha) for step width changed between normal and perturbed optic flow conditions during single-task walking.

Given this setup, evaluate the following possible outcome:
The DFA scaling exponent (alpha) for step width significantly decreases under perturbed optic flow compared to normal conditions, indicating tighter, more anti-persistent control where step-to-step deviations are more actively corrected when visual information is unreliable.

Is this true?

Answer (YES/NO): NO